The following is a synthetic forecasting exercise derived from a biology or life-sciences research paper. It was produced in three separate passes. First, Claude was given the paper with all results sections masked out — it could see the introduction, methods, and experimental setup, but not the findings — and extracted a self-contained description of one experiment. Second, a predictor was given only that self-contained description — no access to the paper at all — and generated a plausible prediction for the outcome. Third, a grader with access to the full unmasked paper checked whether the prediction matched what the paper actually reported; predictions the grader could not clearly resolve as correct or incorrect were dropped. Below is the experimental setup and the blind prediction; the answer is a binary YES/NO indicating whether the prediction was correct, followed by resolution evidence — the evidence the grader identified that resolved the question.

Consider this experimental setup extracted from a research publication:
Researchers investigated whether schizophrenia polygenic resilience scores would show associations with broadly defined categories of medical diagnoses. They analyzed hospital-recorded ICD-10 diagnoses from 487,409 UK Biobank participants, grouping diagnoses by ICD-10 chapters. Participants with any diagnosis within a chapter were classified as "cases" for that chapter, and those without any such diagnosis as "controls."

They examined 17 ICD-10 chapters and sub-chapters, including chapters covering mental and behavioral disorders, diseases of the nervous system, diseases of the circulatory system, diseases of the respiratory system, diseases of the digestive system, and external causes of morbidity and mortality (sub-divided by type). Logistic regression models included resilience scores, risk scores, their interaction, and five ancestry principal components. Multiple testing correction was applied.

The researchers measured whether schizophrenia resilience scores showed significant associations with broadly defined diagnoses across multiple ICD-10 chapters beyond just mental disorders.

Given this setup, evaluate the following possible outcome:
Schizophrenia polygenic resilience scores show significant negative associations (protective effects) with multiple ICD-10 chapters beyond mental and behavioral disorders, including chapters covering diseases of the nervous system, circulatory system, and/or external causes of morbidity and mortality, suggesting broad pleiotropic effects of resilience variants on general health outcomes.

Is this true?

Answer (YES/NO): YES